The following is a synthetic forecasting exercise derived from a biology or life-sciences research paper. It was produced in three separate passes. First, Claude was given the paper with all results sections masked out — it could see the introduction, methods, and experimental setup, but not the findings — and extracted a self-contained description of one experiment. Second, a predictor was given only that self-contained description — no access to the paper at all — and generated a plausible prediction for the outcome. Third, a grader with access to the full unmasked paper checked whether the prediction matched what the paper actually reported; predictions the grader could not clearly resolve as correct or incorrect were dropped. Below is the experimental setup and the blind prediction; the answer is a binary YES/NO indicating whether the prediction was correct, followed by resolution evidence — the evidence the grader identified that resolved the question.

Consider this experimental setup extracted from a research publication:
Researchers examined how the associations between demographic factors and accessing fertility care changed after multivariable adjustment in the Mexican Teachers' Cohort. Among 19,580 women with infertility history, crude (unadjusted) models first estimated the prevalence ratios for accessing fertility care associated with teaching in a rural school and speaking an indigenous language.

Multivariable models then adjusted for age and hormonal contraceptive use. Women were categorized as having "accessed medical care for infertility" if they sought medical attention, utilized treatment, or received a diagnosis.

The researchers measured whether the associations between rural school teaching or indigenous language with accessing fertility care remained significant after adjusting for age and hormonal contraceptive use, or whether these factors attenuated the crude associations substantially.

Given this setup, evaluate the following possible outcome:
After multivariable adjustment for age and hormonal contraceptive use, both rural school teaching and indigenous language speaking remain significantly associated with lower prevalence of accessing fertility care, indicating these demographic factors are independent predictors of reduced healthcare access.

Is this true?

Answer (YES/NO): YES